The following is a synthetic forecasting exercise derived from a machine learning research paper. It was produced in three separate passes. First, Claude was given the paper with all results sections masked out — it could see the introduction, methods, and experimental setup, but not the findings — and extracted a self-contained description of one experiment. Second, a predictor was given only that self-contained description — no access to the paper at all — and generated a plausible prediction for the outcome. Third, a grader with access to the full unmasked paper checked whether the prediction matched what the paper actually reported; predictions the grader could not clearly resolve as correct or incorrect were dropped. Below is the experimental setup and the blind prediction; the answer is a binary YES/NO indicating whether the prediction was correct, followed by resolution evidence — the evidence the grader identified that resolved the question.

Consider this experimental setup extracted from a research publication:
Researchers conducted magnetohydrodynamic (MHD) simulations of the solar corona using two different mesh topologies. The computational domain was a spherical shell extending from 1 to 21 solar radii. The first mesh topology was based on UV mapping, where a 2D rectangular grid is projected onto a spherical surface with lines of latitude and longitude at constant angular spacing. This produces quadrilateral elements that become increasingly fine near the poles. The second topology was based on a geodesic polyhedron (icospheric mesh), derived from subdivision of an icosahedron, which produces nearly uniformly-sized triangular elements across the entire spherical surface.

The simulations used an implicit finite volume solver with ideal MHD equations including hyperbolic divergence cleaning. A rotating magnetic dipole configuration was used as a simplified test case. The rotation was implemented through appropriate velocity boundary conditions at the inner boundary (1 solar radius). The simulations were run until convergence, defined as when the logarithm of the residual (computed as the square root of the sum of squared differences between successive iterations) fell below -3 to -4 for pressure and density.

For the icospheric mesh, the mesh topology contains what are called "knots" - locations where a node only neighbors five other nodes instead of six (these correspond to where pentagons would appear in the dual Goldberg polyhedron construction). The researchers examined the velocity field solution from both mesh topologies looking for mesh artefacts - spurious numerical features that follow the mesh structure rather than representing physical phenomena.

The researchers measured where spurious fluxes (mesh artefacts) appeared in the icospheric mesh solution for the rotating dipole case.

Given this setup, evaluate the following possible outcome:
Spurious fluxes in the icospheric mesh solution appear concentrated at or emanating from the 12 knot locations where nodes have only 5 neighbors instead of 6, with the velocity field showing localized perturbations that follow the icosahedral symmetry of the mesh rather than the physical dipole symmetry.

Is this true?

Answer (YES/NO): NO